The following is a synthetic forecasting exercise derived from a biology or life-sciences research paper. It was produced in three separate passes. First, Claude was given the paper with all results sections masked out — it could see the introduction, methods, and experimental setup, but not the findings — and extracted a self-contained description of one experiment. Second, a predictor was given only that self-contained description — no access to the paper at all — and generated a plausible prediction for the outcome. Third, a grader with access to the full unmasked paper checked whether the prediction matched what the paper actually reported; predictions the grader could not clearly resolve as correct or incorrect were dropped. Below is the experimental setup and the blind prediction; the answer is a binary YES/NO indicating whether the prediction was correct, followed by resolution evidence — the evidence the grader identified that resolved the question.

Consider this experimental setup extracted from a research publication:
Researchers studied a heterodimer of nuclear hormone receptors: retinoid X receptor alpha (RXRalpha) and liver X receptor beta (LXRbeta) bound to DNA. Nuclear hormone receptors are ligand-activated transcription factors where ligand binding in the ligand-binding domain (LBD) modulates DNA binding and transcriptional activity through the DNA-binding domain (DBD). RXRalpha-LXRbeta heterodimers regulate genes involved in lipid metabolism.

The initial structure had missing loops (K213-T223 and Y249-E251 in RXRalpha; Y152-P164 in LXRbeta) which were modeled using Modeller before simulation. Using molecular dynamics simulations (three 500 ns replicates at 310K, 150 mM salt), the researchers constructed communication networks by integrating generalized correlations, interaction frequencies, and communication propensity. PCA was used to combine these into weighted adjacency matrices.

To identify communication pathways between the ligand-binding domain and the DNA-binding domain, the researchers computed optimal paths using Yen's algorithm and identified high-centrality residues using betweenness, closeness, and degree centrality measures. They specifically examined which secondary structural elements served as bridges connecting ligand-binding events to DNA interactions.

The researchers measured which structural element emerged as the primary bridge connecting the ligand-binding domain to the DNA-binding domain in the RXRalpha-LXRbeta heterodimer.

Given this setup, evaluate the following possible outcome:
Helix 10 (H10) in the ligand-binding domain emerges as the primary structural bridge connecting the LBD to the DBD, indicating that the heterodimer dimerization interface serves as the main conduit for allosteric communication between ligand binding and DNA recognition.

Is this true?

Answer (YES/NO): NO